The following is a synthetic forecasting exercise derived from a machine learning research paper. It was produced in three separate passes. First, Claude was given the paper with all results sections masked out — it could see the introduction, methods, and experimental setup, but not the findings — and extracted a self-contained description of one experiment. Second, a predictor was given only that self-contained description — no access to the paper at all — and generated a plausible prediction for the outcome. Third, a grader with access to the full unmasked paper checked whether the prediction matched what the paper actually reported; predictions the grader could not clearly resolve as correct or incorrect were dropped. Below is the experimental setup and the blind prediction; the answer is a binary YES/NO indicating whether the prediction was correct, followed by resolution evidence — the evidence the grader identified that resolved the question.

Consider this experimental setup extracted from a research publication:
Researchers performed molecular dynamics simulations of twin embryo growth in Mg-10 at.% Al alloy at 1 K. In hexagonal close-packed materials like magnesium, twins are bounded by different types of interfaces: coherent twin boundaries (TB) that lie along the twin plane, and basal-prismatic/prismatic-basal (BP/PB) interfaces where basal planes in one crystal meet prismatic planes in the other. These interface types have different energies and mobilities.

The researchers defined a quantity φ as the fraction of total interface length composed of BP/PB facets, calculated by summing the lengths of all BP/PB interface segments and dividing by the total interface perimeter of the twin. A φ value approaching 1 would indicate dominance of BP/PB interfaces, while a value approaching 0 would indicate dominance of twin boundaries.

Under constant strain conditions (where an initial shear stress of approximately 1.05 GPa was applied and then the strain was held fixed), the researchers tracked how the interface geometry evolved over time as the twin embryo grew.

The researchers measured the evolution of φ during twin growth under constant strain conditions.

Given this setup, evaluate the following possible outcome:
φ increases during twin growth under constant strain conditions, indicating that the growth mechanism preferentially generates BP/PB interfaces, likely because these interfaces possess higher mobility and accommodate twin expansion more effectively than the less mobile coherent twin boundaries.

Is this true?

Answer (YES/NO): NO